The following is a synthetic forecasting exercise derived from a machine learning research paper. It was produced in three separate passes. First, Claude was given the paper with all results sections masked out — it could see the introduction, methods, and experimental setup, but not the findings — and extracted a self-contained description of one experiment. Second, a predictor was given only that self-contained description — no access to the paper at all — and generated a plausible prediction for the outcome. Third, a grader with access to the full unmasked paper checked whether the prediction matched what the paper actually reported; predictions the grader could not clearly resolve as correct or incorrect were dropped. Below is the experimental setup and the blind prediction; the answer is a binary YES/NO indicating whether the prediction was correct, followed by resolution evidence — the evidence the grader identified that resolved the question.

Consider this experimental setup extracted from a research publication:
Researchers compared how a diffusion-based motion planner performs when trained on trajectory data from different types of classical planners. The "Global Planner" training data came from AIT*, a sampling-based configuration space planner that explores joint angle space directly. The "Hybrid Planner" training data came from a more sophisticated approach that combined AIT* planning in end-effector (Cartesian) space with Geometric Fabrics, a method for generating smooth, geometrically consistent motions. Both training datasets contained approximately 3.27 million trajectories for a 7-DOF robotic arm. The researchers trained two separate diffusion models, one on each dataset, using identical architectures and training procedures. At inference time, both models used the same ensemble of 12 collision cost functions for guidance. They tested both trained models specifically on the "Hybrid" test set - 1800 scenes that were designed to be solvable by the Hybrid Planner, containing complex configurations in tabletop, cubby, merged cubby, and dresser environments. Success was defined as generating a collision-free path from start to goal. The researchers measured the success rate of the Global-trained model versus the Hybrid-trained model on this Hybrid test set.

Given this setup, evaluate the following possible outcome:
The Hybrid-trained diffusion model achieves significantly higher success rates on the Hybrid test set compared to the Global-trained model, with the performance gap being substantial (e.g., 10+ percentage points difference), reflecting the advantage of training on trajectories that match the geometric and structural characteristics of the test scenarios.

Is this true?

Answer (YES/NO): NO